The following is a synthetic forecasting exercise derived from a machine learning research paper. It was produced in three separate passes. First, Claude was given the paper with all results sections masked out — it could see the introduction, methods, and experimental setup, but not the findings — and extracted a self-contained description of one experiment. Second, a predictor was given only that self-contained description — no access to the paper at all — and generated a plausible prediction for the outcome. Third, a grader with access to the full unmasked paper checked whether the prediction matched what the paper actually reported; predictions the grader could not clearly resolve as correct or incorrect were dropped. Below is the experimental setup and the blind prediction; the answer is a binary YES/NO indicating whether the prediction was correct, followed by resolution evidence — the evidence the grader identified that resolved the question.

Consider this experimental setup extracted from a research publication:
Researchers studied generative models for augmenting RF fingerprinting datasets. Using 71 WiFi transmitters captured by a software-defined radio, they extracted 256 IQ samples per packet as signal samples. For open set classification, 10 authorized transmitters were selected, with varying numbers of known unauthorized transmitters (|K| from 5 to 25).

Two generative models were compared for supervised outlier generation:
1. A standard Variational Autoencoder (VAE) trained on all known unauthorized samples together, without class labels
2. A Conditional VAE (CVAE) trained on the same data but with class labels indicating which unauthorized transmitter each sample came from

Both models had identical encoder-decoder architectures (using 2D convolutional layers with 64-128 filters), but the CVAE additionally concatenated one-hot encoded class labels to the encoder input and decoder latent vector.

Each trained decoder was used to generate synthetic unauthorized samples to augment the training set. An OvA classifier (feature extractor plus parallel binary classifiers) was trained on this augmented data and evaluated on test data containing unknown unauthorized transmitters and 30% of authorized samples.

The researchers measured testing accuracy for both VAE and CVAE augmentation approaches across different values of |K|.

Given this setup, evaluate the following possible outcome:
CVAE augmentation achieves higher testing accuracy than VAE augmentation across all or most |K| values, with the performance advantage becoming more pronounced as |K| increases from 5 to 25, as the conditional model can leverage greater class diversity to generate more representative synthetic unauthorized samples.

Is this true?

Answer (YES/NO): NO